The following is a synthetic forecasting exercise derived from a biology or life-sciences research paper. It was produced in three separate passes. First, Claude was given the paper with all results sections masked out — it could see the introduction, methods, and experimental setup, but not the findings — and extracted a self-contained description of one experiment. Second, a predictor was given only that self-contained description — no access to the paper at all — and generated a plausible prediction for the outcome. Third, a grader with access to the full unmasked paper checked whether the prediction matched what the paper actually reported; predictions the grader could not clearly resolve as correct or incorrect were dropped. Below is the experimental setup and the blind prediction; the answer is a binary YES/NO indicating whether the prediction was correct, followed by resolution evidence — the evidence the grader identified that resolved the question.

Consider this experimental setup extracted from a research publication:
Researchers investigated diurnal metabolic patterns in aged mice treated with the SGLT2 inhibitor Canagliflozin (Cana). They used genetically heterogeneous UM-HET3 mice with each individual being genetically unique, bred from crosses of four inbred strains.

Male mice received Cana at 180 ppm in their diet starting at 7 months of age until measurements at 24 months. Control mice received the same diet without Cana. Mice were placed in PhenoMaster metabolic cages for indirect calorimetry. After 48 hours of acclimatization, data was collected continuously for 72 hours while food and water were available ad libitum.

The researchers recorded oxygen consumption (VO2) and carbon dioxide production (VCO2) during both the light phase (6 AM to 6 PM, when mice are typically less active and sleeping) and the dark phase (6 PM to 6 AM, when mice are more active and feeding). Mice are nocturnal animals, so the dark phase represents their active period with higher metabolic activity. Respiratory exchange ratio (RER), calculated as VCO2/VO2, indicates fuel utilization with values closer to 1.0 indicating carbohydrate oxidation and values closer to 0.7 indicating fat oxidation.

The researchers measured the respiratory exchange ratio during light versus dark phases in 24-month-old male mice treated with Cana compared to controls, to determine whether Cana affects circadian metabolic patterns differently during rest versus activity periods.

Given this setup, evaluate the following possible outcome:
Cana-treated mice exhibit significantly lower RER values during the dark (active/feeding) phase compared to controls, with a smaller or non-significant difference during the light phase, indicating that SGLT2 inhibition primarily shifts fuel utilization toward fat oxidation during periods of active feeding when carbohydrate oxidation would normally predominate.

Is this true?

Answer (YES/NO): NO